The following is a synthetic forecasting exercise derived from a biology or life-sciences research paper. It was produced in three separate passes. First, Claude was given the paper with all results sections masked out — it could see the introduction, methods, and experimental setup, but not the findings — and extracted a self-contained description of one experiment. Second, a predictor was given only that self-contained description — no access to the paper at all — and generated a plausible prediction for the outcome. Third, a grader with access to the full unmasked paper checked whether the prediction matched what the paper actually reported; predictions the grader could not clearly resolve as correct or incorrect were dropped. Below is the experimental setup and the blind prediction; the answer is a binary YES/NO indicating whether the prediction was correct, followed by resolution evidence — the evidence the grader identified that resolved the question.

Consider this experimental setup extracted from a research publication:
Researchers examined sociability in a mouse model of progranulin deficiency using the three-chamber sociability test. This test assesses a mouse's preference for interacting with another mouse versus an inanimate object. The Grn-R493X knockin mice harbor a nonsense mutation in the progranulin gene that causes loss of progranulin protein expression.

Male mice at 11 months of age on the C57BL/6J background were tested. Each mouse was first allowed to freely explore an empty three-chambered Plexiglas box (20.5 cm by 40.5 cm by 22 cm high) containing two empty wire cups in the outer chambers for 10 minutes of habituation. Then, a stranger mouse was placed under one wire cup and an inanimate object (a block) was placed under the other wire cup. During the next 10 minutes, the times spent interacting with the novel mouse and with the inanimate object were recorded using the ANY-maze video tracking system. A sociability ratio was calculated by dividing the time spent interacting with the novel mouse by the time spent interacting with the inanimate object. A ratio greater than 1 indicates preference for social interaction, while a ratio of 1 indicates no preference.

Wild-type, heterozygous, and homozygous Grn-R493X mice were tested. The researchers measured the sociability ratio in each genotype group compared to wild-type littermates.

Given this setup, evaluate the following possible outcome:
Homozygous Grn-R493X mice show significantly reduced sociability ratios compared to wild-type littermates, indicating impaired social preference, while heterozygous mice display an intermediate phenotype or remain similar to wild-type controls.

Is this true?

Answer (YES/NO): YES